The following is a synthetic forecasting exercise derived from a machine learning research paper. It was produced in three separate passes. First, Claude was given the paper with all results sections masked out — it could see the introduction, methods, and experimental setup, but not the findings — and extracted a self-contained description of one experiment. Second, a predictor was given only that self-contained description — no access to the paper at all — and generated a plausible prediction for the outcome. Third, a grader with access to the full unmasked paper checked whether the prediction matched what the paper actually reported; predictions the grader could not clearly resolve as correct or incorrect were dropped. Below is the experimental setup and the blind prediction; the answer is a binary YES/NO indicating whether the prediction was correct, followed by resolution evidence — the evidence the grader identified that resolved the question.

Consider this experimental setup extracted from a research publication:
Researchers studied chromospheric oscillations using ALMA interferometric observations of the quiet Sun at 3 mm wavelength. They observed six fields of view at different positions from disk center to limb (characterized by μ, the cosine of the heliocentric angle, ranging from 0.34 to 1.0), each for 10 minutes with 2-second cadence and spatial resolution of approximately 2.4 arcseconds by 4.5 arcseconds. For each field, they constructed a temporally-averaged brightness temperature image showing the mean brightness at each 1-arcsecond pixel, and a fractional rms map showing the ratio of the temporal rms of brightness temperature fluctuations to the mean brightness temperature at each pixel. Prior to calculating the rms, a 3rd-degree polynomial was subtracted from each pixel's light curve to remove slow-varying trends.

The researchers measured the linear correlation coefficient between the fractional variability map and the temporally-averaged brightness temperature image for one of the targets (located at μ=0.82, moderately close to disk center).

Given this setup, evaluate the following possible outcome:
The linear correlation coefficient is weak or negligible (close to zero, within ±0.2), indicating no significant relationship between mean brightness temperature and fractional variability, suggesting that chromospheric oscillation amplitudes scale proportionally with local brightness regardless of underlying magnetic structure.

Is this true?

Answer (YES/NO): YES